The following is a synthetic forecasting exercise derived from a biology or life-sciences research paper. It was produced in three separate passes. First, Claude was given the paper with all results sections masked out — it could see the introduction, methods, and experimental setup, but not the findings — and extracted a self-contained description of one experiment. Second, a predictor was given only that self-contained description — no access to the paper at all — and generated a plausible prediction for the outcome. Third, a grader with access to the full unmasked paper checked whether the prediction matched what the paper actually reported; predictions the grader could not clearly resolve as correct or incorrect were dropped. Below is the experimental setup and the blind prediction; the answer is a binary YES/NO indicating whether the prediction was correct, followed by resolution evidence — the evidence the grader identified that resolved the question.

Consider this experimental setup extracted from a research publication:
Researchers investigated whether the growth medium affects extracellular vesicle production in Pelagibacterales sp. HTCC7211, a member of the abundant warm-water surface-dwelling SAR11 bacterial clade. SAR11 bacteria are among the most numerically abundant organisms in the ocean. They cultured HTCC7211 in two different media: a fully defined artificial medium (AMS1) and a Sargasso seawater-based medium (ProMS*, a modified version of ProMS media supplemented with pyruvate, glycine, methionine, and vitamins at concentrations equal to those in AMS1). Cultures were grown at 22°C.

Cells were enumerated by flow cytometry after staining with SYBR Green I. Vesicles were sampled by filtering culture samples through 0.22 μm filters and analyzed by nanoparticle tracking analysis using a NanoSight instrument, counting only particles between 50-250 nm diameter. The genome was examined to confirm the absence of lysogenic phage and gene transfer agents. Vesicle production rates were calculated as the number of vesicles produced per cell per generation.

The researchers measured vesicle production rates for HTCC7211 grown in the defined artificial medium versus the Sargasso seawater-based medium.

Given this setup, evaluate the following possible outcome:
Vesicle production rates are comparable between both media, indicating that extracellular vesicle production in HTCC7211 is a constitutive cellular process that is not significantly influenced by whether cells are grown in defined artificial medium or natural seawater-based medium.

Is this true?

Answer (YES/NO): NO